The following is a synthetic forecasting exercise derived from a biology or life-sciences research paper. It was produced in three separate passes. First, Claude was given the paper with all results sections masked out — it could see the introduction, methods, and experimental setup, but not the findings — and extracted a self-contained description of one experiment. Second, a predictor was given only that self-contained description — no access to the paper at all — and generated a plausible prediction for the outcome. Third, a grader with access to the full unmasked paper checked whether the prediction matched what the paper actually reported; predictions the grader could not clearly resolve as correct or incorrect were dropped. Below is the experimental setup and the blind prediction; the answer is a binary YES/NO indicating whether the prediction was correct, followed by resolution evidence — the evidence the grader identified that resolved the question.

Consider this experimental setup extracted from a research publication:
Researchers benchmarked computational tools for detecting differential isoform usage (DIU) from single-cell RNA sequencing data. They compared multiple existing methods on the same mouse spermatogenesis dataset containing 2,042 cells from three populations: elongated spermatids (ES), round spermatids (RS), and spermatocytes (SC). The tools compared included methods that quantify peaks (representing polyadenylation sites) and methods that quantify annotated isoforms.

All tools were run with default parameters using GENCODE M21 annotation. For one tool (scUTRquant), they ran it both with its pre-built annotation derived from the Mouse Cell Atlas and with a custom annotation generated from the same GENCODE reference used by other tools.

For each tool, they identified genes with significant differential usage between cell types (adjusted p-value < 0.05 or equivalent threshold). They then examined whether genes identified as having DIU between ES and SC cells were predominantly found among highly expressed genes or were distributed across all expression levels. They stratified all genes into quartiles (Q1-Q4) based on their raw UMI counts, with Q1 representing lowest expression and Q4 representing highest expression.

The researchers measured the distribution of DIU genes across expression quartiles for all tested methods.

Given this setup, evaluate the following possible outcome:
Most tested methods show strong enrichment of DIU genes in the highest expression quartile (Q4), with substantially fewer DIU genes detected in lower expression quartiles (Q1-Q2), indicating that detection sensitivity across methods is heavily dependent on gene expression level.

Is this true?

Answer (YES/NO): YES